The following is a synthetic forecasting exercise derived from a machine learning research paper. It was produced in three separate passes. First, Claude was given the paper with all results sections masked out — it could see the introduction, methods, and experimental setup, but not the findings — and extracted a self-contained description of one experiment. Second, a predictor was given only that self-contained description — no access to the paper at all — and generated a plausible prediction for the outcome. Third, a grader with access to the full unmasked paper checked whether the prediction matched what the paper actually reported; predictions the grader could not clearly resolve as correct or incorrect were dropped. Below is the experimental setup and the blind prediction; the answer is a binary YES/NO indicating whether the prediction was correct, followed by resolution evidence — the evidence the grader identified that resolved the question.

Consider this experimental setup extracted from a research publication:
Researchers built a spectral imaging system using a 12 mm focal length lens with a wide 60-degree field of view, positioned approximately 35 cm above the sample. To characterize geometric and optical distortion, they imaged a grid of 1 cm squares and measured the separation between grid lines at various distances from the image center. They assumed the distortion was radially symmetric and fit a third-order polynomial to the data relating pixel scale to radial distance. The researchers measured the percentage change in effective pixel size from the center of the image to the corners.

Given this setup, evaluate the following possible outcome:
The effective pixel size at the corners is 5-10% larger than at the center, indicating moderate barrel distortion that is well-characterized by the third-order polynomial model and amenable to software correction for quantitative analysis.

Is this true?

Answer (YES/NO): NO